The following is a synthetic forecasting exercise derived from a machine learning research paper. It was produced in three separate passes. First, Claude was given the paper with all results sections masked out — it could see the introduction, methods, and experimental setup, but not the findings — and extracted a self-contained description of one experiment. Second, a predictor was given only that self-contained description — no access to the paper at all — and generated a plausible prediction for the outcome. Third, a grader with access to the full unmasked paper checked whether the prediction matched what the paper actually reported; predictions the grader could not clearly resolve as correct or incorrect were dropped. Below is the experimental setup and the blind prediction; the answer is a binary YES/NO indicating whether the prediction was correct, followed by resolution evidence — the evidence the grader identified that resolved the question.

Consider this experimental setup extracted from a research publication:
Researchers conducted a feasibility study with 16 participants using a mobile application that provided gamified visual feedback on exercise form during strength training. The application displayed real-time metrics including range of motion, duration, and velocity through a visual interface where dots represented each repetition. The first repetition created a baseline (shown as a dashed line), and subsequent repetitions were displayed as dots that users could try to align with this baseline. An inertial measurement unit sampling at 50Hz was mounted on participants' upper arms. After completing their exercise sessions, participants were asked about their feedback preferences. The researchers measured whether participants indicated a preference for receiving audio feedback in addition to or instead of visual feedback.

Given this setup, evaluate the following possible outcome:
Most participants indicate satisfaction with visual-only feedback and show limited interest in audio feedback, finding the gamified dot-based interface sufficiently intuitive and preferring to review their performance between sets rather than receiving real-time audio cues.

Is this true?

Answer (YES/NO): NO